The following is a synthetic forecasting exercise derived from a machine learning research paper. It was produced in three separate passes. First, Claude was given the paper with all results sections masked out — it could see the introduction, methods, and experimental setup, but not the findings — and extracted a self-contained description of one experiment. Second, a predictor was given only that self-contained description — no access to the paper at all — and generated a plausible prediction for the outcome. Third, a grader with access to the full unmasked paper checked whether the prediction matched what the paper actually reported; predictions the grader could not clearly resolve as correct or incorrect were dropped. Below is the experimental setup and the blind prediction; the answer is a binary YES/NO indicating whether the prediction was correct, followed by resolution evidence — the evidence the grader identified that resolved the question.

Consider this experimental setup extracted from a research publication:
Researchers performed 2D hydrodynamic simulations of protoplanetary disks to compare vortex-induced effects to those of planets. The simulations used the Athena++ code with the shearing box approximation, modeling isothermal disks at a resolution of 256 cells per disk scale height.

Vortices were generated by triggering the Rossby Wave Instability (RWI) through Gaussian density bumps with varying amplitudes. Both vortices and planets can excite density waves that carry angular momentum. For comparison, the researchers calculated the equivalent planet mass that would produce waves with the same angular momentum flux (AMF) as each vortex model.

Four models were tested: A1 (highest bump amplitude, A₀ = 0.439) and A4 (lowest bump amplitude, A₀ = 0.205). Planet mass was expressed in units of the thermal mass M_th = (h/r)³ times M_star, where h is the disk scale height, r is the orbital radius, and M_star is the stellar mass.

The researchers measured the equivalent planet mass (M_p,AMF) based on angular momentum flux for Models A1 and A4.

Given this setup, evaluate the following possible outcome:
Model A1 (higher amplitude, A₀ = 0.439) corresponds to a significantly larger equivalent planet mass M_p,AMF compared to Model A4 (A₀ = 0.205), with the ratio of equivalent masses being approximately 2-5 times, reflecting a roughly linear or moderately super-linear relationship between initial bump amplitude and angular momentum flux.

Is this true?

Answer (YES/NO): NO